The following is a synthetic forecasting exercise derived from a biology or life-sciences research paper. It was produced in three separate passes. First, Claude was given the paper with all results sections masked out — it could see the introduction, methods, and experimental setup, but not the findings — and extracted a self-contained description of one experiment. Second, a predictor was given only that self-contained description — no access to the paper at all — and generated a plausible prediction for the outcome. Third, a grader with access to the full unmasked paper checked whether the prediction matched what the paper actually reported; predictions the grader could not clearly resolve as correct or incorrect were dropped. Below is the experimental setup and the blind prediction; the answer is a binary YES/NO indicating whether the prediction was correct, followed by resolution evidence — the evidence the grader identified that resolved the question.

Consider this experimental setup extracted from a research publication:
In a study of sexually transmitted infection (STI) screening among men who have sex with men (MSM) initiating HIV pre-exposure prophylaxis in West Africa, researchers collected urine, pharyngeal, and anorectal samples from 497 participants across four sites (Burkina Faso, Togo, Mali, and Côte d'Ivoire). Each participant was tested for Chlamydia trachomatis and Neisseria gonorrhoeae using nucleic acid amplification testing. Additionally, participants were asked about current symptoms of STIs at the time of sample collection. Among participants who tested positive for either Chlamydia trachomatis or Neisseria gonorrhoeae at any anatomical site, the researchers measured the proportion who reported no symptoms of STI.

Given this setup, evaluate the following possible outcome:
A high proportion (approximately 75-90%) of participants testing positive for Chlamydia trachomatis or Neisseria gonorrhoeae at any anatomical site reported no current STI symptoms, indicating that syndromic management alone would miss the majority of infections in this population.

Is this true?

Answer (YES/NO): YES